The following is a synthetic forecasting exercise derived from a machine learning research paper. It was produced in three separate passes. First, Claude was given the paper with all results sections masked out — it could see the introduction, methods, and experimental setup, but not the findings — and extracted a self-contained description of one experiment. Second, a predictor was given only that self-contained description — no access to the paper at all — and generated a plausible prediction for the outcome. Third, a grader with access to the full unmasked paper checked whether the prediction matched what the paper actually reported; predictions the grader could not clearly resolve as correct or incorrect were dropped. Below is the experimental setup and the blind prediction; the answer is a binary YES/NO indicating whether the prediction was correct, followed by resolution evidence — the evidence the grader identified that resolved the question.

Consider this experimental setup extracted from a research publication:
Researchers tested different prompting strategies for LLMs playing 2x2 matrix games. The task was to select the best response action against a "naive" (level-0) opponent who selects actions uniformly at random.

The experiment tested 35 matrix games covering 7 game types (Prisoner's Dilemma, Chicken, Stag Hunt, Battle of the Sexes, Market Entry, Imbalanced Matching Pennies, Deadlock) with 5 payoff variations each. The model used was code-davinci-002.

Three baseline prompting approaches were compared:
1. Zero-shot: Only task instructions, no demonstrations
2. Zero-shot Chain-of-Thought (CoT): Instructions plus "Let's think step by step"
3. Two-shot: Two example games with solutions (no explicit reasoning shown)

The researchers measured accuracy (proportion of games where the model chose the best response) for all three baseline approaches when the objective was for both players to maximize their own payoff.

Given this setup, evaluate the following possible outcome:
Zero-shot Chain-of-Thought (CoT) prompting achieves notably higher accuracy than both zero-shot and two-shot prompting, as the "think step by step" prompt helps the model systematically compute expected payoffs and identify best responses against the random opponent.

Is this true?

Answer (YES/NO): YES